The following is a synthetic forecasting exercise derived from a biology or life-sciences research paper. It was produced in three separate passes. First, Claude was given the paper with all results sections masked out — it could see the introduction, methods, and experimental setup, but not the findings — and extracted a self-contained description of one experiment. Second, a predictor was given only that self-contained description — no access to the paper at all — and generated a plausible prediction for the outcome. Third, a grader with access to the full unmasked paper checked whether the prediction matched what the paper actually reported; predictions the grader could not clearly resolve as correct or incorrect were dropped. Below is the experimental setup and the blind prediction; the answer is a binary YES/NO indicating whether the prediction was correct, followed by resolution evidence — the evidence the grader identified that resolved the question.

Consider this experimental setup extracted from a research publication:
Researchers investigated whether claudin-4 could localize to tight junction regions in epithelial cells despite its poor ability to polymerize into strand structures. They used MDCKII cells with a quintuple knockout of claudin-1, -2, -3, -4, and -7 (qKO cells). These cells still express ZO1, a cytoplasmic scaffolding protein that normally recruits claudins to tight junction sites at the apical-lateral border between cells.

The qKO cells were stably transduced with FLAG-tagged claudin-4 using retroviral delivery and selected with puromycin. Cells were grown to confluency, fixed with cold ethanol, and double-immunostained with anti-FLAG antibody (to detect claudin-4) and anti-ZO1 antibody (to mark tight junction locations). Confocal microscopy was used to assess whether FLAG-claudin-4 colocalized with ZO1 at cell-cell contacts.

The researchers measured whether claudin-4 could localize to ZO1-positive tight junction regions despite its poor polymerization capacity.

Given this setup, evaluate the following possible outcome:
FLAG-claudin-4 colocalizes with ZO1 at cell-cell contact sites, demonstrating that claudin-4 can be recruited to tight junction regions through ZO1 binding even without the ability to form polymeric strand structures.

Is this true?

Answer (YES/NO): NO